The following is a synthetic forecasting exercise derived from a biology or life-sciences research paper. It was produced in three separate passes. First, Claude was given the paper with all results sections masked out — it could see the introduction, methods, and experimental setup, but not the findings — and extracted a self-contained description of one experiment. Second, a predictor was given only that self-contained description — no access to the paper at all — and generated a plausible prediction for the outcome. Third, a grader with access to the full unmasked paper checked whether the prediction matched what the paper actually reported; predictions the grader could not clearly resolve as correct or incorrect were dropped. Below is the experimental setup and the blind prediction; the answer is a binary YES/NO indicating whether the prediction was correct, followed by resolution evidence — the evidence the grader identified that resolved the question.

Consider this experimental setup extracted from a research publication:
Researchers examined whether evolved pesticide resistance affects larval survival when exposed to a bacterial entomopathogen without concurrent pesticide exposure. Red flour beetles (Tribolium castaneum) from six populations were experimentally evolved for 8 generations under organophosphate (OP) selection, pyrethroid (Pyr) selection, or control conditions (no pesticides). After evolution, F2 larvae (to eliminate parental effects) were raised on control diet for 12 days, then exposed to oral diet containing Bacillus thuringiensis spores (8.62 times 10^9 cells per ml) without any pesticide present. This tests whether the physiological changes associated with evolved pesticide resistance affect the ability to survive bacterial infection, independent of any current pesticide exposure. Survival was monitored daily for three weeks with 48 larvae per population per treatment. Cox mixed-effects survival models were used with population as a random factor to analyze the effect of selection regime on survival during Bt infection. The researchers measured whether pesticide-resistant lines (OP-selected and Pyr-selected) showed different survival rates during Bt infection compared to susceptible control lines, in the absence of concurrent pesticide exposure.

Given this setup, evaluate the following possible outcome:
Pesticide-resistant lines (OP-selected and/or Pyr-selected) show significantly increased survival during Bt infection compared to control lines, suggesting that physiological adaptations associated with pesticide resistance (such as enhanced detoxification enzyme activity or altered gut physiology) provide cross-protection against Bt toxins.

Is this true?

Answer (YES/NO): NO